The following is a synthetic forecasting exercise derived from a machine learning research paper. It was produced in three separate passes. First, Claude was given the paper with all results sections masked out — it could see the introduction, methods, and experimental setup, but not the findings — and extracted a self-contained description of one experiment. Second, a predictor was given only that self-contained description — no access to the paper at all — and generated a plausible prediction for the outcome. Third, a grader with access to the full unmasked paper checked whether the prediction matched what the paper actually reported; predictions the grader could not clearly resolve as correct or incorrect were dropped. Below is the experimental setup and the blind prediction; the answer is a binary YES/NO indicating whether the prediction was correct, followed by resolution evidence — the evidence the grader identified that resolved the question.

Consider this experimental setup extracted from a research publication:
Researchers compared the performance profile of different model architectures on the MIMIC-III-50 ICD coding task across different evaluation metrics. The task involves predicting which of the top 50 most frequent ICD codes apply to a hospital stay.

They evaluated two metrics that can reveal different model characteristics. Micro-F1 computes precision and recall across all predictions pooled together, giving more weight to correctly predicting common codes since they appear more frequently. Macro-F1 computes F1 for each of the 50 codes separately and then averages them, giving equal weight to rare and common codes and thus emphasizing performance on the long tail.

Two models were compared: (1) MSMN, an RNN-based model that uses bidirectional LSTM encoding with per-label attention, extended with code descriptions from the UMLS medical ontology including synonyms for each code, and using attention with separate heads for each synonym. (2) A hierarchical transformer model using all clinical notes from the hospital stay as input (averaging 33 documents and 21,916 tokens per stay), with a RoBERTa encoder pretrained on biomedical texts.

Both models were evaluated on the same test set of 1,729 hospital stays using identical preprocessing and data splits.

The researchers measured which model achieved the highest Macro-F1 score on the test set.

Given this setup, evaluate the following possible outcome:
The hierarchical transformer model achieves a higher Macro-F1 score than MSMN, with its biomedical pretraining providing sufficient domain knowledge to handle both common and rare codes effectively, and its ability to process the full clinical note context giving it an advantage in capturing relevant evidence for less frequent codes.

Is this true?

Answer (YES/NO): NO